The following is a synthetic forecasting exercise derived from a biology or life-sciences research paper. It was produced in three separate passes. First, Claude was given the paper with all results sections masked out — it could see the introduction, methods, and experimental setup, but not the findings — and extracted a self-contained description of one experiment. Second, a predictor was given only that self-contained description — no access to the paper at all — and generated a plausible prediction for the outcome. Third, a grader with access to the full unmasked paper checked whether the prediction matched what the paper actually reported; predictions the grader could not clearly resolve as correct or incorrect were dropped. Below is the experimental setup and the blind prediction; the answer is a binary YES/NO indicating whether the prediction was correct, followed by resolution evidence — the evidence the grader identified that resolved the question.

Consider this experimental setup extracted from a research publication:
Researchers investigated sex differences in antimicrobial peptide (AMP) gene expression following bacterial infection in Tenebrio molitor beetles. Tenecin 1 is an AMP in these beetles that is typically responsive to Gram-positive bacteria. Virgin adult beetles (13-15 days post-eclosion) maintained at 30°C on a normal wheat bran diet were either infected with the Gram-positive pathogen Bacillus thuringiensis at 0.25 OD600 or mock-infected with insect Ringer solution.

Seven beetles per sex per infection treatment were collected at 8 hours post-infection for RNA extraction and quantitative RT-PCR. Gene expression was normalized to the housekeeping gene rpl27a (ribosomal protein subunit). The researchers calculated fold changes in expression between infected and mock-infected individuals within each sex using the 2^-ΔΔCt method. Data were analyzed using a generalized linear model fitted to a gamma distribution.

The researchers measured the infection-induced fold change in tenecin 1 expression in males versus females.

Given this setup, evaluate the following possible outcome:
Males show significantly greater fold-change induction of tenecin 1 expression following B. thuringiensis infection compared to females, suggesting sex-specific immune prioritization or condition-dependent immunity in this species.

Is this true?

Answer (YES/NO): YES